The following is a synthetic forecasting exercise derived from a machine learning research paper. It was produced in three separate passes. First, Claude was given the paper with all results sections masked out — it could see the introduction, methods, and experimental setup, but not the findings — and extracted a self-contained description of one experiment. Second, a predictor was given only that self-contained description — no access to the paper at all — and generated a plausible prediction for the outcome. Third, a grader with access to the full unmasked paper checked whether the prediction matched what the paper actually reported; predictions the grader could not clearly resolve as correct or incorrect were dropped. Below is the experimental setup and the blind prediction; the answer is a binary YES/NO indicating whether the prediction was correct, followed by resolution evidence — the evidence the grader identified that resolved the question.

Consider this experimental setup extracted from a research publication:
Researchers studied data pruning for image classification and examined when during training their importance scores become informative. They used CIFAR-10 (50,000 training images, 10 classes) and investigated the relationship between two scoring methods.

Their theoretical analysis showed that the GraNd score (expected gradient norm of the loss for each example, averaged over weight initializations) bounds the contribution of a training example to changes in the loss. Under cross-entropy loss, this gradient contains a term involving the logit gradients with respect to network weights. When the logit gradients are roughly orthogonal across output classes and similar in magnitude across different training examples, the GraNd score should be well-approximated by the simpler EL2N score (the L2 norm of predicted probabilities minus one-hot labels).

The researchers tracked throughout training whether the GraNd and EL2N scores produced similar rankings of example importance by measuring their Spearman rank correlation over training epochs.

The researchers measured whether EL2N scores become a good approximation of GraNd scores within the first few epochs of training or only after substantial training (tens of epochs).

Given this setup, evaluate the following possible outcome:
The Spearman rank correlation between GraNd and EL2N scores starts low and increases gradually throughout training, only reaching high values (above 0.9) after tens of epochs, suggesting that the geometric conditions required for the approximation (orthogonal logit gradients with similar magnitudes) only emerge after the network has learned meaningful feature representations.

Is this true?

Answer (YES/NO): NO